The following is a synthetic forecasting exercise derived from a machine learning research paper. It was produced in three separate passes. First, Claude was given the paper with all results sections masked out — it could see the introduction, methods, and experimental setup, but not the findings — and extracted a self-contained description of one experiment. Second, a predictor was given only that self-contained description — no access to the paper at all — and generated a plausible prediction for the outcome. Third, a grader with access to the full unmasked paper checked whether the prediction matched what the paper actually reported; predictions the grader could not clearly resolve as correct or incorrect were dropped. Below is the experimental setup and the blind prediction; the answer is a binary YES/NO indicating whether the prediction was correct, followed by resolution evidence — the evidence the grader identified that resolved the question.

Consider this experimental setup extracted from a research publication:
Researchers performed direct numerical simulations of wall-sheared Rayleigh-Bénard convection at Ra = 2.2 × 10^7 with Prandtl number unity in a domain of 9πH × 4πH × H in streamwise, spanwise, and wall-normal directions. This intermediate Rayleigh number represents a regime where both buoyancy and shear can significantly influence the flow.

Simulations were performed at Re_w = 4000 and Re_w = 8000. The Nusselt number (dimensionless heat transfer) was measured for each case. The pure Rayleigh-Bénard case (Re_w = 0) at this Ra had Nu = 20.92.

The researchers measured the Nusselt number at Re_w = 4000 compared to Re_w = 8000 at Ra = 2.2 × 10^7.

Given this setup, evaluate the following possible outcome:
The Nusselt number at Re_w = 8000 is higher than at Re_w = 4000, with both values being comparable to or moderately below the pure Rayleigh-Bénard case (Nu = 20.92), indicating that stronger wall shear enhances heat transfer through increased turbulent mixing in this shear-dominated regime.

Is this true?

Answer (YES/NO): NO